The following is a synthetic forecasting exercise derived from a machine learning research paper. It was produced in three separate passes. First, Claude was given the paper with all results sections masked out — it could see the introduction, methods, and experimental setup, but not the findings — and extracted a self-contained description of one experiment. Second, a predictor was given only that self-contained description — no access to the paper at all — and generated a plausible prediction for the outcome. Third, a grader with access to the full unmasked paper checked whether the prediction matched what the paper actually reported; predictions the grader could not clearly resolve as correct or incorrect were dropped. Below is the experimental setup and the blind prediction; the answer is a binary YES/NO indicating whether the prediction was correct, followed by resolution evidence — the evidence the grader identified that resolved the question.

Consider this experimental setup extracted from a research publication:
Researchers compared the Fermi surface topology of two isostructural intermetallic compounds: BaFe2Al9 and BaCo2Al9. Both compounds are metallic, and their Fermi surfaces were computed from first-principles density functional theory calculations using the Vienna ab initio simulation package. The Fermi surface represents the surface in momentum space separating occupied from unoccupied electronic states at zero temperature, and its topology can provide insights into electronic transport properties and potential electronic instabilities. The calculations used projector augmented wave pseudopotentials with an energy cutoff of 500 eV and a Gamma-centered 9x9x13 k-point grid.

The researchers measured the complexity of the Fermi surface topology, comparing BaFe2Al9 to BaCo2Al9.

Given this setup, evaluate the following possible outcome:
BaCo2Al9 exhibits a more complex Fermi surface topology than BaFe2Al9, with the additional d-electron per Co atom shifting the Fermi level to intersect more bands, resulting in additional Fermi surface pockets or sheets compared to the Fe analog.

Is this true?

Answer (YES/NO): NO